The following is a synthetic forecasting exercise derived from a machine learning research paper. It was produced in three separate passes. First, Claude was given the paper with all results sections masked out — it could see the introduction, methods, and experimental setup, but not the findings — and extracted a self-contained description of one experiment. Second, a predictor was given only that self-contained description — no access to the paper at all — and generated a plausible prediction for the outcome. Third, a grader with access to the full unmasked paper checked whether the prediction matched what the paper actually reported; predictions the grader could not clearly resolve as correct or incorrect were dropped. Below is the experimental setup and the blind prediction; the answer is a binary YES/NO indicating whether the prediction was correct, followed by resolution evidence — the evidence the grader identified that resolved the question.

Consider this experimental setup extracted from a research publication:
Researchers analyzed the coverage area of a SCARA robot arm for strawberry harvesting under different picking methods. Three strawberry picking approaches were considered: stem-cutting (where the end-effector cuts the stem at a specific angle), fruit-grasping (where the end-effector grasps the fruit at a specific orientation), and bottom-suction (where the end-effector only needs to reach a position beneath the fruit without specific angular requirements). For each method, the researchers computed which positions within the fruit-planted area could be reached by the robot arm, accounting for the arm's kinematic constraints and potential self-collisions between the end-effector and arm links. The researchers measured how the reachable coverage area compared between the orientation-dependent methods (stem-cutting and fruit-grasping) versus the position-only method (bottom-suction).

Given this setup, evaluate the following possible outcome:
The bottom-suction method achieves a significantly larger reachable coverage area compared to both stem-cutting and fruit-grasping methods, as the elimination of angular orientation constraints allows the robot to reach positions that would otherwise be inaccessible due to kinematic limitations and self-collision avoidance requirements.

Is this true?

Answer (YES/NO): YES